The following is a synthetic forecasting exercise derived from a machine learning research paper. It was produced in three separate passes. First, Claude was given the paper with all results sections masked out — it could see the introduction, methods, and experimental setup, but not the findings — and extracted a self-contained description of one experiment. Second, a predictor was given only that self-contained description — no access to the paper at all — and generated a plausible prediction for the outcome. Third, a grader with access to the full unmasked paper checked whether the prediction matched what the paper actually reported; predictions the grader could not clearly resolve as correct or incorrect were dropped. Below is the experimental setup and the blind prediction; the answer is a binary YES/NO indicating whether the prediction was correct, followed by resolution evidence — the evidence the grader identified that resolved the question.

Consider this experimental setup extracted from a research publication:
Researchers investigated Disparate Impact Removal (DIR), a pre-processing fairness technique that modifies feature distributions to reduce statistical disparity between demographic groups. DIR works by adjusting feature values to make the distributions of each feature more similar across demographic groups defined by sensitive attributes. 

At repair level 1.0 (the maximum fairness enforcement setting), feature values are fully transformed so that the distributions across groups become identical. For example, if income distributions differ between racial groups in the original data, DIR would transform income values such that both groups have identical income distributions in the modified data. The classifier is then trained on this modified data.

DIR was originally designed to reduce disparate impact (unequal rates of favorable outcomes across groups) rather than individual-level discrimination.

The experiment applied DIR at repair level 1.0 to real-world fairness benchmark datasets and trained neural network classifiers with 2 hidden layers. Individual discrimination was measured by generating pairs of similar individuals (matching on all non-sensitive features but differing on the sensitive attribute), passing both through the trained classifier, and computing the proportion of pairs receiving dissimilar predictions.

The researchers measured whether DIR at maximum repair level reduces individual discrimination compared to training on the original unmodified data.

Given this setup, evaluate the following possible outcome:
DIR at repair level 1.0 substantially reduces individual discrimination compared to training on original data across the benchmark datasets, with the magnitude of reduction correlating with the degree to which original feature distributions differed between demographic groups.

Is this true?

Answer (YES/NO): NO